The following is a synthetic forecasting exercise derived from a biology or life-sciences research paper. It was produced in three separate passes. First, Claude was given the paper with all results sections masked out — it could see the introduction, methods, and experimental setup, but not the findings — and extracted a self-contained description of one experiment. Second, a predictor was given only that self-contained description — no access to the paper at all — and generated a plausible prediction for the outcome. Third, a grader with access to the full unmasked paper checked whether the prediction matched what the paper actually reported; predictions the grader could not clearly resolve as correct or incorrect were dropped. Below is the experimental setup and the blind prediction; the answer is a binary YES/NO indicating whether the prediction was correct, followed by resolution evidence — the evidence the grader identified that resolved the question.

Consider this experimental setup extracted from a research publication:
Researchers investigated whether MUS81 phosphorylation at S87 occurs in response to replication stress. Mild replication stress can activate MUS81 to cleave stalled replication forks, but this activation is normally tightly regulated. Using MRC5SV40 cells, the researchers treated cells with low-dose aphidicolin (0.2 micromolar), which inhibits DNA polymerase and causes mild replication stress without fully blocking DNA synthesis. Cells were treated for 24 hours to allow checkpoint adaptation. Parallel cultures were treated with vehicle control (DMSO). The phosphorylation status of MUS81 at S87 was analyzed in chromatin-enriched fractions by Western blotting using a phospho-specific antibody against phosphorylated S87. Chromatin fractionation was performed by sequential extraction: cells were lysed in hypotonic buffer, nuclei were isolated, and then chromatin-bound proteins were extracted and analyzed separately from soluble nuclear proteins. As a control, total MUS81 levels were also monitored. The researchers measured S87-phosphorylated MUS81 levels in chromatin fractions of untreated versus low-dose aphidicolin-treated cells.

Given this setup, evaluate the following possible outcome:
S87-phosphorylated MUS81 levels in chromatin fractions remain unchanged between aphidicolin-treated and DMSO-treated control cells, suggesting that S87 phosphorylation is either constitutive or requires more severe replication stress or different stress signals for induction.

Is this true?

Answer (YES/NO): NO